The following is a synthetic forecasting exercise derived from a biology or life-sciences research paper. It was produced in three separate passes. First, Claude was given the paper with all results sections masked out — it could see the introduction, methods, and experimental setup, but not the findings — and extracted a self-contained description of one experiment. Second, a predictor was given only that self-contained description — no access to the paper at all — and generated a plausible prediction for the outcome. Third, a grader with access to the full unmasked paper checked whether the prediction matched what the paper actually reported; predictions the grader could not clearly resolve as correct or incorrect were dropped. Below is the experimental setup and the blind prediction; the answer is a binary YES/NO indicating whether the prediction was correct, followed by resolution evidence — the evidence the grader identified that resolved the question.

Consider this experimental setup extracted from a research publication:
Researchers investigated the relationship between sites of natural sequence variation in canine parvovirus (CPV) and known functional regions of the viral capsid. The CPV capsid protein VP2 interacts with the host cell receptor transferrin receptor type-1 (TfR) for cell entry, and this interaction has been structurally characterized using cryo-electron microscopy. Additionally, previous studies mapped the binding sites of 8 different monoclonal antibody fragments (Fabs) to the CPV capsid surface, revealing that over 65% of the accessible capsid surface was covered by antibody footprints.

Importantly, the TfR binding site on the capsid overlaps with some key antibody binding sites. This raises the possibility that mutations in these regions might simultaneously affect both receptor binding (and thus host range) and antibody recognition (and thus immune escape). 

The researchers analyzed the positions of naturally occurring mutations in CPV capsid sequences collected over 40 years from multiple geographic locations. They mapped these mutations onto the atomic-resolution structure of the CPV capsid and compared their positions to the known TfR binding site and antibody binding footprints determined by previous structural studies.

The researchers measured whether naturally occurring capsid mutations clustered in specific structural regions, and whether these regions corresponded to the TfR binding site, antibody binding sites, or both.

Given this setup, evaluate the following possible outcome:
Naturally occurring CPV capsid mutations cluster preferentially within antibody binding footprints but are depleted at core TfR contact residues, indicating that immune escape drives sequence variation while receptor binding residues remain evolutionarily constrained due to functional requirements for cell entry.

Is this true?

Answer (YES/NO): NO